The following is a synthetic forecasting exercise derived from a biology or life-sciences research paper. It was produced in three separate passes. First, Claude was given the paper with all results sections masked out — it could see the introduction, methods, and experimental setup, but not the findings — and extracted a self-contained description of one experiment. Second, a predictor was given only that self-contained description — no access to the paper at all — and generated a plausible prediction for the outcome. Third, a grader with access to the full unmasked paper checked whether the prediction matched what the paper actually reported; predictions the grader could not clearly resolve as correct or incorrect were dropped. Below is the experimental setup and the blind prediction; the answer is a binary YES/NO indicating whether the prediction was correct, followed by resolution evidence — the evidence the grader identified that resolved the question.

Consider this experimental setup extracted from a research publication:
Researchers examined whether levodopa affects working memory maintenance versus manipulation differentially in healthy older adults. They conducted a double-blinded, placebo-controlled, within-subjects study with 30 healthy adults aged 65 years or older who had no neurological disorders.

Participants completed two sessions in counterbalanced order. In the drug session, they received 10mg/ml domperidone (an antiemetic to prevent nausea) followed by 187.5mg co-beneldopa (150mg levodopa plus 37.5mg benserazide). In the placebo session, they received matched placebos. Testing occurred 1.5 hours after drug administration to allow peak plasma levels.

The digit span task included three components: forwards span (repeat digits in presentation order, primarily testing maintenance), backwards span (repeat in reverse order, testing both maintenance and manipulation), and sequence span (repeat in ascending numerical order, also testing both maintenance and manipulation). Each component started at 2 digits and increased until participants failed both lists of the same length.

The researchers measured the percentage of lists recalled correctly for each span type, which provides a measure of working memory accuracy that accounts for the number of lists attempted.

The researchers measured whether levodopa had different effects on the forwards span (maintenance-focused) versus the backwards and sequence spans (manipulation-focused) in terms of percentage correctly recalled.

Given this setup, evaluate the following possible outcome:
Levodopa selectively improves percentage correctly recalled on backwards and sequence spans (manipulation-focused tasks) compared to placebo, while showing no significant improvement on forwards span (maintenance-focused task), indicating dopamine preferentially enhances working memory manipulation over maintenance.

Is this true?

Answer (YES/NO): NO